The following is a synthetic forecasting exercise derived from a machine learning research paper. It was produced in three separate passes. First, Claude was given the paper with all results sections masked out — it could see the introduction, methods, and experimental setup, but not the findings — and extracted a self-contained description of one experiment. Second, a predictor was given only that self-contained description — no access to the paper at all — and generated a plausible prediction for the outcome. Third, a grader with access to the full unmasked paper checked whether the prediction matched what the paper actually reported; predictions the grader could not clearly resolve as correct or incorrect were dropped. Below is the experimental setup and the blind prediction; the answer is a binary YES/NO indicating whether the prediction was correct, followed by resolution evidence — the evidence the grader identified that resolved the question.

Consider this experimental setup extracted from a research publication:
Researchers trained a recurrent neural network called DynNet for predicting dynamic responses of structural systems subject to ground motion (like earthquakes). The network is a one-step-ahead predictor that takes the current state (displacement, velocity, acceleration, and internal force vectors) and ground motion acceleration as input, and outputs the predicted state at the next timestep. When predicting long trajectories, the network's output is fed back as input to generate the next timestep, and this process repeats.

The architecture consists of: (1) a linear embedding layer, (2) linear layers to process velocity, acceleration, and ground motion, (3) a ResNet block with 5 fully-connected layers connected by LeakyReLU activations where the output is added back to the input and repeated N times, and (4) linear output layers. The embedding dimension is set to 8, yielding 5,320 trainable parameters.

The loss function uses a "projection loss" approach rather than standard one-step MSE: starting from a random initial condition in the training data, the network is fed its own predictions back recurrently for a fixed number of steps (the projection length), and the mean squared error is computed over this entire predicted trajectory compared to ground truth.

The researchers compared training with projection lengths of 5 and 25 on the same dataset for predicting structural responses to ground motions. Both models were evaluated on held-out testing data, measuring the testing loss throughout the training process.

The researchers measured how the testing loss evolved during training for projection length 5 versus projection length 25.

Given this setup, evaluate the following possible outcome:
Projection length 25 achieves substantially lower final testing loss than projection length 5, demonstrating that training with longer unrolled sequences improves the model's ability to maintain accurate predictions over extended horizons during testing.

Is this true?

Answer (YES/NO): YES